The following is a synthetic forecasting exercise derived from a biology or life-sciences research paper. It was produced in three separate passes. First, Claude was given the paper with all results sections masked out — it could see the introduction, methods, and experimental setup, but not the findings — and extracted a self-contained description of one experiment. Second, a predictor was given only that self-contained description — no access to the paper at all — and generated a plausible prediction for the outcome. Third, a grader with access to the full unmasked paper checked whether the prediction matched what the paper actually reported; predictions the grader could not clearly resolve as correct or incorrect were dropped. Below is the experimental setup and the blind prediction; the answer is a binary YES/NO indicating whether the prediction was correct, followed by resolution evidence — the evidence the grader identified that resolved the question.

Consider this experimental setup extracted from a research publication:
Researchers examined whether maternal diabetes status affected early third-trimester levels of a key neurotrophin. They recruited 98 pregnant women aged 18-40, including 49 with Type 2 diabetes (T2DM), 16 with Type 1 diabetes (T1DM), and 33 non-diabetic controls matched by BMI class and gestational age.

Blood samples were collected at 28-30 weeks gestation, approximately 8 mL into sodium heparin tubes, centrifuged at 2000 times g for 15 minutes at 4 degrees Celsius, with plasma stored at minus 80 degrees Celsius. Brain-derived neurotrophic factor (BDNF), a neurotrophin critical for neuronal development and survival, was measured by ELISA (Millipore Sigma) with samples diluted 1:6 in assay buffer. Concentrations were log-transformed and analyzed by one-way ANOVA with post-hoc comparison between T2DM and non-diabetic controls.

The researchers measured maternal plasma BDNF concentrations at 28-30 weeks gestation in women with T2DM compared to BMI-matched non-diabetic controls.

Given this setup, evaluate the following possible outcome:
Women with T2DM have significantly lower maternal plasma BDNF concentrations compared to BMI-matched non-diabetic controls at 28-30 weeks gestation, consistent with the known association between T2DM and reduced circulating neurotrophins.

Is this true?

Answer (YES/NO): NO